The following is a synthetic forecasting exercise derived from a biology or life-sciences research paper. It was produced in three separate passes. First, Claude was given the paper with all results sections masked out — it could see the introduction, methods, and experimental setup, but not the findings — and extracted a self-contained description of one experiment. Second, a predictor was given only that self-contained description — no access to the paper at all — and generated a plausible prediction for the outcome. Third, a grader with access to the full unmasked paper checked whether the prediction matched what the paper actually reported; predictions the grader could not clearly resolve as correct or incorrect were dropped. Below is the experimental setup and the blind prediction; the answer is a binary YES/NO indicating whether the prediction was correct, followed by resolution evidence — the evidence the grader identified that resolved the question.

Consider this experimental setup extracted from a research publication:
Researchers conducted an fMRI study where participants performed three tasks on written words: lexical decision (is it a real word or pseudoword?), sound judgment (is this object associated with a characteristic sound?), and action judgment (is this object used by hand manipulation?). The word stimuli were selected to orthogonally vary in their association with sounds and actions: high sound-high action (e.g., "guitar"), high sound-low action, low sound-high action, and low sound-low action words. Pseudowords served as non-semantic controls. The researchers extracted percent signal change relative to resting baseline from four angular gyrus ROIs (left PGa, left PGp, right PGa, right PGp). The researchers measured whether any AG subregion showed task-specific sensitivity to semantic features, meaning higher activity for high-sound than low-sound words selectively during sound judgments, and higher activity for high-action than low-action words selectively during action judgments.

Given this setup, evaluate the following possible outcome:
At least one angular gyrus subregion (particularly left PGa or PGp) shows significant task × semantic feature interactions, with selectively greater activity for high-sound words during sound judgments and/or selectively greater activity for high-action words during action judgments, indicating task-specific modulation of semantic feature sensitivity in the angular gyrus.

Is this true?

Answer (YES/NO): YES